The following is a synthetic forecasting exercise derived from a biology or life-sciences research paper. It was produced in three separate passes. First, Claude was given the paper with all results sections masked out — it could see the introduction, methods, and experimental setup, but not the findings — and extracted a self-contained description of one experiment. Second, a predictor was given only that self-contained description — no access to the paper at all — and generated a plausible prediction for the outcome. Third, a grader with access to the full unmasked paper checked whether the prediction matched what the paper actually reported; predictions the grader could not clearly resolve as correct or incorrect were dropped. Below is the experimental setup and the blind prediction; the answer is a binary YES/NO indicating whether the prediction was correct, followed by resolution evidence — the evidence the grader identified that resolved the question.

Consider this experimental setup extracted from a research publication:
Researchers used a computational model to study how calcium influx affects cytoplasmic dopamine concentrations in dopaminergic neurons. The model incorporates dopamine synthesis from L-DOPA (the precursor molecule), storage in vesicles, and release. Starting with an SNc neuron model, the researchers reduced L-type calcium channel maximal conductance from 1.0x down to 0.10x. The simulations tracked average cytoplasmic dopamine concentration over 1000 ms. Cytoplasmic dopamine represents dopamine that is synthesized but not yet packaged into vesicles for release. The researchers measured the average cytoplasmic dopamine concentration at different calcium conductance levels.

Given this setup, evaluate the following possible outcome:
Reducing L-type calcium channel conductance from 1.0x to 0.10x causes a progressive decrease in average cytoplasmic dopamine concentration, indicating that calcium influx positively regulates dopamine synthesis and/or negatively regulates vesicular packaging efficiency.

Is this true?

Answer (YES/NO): YES